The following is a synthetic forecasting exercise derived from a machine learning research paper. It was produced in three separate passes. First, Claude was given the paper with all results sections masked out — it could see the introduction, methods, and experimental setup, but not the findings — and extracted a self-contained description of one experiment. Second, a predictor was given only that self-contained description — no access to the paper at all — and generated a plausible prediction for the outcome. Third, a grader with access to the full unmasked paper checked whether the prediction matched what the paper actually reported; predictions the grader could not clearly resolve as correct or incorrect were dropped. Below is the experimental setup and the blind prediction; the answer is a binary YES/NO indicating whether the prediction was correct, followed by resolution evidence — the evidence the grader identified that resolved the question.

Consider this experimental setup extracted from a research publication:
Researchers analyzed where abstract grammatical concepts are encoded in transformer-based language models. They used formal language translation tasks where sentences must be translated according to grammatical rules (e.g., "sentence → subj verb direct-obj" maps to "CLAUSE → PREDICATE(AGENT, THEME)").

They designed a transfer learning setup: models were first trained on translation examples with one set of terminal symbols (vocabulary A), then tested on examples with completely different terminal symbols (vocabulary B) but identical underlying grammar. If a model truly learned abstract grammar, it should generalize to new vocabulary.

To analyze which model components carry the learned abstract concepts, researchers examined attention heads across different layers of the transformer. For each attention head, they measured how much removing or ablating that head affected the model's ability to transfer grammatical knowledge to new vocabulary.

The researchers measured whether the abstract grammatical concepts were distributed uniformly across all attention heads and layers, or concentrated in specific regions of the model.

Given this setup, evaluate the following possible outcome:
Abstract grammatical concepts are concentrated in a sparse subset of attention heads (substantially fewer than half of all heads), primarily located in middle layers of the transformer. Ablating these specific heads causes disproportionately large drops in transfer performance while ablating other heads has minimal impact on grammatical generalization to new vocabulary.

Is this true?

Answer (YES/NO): YES